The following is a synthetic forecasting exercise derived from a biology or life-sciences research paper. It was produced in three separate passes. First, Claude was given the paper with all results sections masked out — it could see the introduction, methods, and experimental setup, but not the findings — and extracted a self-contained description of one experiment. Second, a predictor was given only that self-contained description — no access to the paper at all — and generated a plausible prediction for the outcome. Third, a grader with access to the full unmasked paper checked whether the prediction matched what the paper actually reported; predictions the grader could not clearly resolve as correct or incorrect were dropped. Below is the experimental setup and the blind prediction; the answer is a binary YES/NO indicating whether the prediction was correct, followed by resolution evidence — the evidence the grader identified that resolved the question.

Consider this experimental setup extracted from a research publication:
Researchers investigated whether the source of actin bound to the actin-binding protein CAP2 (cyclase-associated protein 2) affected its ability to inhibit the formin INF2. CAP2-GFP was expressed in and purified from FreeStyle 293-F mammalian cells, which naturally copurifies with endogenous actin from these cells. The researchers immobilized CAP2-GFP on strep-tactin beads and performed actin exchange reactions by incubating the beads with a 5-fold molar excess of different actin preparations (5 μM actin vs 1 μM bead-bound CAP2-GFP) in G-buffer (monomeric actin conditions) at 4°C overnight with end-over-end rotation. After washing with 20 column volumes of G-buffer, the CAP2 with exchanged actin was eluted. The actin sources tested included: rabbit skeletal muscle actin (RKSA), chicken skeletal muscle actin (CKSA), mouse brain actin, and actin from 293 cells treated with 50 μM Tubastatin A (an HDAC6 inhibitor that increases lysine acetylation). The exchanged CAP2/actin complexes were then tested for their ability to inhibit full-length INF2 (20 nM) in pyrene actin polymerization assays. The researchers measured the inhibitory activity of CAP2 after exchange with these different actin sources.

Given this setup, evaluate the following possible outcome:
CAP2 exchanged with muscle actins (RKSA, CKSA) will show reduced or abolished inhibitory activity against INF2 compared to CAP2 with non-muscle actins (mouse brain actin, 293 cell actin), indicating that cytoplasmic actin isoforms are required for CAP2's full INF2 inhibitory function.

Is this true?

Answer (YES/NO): NO